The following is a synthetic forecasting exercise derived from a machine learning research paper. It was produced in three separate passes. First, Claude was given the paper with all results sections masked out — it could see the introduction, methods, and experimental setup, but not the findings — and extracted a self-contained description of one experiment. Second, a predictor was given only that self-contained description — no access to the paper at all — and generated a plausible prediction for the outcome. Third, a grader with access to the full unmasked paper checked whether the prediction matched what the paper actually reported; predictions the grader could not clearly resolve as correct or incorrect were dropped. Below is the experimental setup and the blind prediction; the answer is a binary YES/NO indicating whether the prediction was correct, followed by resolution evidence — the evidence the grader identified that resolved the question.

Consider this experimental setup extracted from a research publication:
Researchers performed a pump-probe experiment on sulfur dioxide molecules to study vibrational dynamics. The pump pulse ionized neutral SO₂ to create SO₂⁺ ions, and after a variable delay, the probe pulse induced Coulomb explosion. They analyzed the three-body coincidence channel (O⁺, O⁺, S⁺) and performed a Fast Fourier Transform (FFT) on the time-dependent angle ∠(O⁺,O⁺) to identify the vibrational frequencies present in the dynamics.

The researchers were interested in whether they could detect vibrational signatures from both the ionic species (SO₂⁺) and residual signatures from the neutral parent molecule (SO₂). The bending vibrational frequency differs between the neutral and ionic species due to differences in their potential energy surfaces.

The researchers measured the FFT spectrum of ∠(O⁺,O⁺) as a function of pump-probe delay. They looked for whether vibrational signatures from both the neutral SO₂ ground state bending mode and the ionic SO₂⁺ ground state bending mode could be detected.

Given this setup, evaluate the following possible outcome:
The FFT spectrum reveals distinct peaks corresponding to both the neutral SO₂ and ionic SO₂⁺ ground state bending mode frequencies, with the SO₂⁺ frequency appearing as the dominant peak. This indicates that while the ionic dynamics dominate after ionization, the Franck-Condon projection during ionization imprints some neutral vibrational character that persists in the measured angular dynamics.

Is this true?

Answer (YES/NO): YES